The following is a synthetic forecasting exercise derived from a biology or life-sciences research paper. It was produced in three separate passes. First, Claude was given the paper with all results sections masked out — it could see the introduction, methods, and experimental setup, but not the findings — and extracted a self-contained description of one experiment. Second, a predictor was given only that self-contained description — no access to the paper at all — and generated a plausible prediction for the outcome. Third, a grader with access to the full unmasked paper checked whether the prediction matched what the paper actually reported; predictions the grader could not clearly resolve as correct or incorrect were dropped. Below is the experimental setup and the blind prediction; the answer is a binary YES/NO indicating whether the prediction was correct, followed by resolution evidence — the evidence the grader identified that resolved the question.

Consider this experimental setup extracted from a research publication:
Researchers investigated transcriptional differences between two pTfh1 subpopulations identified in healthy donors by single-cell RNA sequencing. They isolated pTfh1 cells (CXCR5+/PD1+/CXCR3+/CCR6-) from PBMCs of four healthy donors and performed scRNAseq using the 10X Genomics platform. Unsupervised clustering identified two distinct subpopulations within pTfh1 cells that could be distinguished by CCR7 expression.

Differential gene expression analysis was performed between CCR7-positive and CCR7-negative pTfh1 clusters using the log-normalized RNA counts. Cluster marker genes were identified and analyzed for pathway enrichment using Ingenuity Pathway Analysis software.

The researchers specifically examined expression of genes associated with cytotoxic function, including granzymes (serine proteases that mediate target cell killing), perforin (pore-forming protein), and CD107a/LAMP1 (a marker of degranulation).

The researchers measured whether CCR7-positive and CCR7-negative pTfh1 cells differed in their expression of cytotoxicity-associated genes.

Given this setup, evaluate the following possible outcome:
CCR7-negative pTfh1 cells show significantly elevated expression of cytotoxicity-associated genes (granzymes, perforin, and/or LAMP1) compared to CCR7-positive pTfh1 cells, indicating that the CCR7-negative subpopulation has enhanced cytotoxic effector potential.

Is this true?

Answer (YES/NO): YES